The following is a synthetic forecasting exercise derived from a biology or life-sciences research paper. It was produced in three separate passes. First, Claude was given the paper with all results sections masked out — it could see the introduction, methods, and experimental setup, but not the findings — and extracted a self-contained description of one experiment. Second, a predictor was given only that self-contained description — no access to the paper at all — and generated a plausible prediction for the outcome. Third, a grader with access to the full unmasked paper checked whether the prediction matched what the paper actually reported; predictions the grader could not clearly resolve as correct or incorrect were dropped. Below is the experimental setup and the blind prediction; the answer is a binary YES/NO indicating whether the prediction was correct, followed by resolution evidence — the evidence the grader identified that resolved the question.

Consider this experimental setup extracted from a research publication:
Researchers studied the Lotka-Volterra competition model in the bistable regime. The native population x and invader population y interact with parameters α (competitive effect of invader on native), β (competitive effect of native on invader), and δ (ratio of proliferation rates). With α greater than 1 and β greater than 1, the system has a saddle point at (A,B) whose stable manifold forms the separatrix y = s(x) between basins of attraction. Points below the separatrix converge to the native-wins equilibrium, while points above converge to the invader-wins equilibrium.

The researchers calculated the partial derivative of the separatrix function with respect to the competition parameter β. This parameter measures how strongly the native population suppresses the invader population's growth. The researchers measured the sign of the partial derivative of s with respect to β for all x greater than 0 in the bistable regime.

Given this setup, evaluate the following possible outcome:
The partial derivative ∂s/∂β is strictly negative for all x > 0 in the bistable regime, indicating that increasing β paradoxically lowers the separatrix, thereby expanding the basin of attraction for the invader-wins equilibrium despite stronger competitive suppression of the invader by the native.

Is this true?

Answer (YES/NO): NO